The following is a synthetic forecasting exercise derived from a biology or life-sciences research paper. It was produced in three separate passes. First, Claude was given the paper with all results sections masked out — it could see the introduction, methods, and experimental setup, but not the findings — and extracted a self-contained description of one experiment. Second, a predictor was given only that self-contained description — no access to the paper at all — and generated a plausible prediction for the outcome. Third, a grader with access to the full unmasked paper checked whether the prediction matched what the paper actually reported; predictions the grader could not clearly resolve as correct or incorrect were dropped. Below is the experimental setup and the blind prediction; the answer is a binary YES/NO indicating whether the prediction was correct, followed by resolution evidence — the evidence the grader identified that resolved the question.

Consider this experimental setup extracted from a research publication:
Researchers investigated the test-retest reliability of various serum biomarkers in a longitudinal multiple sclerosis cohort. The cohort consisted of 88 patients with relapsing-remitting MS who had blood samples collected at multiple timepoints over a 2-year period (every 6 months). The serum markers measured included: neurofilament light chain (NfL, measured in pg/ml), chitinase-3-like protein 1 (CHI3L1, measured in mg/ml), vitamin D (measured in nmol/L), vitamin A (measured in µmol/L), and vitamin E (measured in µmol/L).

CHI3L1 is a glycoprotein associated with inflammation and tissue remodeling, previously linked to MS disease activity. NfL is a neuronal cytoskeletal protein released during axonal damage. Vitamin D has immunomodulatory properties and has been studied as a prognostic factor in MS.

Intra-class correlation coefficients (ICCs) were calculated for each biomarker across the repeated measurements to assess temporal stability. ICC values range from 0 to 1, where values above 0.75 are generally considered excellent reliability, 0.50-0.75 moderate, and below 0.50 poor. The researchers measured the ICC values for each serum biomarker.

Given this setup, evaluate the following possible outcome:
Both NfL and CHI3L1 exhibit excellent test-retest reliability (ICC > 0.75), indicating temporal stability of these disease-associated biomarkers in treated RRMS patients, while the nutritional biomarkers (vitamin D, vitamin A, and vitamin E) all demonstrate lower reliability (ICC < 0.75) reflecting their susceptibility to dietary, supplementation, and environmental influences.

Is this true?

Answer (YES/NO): NO